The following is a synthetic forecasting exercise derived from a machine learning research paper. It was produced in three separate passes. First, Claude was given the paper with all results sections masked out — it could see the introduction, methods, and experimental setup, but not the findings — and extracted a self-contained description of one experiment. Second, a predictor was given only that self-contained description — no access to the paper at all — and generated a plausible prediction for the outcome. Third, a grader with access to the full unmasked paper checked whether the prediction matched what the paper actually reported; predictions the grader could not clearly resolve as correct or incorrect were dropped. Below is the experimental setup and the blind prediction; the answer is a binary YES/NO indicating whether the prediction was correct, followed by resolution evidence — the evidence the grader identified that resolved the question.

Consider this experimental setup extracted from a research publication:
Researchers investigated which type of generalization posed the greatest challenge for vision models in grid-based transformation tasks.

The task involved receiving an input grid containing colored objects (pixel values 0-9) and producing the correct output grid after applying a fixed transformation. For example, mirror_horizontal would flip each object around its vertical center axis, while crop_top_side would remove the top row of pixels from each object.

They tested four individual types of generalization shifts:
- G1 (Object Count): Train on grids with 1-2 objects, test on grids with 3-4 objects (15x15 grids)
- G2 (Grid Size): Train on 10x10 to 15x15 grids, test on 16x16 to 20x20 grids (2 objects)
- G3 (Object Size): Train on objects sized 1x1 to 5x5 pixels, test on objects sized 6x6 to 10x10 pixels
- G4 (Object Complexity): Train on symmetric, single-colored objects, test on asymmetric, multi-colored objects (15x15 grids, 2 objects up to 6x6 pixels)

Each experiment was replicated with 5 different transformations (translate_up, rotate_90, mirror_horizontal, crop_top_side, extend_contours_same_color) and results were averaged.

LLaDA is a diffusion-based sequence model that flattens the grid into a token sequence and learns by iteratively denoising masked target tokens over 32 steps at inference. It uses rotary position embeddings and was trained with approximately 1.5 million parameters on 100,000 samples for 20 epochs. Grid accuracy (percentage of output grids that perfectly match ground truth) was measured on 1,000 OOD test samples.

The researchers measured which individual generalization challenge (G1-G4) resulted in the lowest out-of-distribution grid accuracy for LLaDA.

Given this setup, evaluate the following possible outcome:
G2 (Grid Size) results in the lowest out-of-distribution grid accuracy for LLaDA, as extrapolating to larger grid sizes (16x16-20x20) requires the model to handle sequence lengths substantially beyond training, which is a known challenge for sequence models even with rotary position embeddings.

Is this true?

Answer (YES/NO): NO